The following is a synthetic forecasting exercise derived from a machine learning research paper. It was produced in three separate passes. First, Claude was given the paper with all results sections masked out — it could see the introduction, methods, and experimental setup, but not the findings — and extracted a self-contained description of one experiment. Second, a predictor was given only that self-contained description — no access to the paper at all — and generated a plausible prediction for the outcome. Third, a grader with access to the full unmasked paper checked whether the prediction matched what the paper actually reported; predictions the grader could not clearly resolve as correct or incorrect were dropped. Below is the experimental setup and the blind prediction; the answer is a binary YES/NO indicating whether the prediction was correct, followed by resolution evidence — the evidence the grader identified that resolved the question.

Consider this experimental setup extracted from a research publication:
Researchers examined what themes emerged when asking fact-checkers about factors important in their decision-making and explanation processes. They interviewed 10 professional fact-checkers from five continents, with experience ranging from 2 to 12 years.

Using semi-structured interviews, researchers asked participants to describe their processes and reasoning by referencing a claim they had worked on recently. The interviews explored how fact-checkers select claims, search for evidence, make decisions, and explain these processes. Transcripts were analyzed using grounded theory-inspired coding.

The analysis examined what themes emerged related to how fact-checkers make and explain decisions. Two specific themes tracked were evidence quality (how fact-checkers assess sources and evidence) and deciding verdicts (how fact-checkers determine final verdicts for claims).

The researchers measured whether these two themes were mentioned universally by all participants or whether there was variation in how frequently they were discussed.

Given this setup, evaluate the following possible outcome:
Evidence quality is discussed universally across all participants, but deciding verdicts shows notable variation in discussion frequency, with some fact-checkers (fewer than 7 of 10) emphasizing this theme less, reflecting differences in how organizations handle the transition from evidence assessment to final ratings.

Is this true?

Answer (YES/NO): NO